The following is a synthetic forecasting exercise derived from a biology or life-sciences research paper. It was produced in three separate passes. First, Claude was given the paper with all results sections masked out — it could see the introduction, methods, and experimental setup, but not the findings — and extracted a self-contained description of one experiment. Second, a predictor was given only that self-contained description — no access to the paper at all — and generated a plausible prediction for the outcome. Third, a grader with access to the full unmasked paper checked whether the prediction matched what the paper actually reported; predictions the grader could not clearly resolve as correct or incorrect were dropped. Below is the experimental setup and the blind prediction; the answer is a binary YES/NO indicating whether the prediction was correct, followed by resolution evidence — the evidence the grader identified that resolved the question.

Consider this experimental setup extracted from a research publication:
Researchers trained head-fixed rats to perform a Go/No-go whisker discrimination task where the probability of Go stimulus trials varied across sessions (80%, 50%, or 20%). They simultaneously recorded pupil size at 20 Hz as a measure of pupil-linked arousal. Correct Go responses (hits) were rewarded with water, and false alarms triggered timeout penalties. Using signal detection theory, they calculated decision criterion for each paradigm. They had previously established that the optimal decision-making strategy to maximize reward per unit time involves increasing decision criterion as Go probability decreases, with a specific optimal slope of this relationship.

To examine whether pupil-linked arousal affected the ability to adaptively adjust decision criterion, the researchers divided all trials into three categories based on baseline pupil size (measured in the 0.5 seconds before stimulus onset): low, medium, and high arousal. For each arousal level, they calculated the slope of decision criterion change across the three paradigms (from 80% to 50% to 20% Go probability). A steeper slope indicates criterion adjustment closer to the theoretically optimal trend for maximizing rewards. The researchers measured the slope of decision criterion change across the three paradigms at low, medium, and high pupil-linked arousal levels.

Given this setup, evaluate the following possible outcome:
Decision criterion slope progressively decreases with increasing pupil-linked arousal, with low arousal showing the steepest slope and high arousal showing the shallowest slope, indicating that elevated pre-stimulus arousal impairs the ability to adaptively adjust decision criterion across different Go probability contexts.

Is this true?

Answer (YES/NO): YES